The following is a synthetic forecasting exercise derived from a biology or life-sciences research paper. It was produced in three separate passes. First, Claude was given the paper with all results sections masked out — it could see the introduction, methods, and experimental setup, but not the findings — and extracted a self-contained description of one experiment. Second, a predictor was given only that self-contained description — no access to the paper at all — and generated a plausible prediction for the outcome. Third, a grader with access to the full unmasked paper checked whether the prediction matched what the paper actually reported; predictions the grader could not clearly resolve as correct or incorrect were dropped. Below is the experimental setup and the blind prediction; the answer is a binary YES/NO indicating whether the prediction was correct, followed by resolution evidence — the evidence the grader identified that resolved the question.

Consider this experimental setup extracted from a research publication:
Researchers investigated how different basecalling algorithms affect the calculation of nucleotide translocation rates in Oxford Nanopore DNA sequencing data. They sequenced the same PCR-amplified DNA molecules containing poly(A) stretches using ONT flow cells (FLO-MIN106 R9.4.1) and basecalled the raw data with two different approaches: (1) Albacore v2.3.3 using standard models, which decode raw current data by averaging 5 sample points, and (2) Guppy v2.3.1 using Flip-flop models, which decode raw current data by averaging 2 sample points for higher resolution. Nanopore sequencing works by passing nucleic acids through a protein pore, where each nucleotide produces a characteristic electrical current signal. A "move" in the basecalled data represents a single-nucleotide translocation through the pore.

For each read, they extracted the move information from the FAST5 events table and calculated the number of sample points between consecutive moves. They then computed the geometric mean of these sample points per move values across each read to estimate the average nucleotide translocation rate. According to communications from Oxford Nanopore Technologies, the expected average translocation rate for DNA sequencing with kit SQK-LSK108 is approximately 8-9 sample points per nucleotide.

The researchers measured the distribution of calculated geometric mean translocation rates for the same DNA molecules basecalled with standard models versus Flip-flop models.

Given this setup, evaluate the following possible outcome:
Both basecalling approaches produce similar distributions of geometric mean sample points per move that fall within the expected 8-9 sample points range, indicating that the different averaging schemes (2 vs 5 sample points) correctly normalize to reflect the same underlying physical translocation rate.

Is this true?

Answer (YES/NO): NO